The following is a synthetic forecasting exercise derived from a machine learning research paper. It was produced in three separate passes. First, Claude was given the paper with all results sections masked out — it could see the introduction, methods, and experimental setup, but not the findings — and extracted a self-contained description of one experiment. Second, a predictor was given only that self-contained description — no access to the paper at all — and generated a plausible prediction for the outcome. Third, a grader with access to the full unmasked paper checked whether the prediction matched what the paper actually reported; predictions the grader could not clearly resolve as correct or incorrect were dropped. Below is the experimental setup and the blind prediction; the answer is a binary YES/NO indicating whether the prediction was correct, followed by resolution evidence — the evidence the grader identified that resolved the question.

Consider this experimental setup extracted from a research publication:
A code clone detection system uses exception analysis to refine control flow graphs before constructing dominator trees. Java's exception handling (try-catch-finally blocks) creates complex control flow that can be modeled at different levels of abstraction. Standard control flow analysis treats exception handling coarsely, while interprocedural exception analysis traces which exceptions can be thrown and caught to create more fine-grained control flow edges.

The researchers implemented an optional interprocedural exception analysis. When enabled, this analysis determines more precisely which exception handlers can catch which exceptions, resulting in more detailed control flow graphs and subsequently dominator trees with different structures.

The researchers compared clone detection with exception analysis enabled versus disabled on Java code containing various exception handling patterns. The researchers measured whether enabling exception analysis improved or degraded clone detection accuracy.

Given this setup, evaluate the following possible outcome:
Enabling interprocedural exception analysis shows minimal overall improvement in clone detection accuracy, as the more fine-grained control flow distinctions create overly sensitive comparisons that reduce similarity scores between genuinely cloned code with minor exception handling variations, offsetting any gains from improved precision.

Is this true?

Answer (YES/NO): NO